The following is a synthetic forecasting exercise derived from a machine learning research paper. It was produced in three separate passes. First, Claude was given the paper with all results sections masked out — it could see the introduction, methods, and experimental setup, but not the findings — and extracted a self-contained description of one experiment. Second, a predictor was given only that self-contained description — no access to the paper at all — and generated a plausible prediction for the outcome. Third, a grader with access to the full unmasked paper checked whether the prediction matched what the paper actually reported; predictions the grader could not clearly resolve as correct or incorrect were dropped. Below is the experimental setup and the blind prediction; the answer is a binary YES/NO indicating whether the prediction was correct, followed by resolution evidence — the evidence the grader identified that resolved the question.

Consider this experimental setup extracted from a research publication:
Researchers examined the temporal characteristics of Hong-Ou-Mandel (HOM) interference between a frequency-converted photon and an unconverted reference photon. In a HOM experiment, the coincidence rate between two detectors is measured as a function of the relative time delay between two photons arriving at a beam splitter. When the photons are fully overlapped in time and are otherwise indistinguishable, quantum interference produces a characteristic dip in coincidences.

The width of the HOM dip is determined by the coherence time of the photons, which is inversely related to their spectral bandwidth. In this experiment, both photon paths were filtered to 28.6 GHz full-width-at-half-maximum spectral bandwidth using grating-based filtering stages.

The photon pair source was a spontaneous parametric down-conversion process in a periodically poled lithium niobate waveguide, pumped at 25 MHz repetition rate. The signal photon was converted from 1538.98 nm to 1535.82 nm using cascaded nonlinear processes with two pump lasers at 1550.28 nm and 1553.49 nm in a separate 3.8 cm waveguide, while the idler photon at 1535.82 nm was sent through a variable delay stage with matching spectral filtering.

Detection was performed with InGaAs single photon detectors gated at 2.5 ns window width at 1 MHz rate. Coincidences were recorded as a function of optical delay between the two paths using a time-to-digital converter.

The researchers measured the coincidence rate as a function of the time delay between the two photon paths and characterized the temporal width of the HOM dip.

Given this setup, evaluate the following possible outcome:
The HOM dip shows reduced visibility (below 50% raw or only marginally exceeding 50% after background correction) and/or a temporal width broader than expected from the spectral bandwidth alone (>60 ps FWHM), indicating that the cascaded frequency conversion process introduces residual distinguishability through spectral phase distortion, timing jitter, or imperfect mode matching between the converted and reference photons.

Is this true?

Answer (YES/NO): NO